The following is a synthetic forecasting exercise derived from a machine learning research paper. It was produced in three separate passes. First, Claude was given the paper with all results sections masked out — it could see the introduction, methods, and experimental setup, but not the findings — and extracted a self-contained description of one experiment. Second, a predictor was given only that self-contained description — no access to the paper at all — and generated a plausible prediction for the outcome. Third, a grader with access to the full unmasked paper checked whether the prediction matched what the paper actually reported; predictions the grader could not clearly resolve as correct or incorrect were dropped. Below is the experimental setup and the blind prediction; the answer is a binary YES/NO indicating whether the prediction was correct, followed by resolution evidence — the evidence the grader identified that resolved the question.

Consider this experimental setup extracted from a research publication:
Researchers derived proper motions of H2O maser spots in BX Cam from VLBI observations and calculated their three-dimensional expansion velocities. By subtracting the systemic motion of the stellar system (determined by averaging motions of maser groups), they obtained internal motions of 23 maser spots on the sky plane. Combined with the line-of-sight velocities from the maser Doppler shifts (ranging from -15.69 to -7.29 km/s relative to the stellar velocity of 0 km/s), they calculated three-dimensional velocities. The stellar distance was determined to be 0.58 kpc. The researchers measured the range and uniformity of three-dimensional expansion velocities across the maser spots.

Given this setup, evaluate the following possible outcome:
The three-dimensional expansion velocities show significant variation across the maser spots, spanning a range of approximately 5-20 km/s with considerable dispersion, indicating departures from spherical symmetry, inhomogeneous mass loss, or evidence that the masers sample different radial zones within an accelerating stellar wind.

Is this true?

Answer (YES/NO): NO